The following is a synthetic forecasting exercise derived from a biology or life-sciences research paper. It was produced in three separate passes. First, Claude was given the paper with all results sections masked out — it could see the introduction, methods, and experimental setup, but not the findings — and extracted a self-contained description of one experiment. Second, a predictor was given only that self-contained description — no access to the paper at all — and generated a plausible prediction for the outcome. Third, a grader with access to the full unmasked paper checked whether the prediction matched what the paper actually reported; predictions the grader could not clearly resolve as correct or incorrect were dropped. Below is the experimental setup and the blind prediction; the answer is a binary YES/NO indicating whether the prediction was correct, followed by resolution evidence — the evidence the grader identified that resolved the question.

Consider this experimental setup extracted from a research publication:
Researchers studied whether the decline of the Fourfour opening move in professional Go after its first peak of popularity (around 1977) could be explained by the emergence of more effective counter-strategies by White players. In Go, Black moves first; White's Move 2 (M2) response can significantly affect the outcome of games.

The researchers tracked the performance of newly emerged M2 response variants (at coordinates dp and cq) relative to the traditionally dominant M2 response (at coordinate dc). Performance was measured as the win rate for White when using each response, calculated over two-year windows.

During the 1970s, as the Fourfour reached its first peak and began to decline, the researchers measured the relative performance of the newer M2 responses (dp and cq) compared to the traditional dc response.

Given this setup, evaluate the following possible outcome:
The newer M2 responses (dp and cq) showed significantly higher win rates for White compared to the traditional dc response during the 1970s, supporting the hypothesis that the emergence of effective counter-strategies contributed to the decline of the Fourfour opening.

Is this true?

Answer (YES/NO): YES